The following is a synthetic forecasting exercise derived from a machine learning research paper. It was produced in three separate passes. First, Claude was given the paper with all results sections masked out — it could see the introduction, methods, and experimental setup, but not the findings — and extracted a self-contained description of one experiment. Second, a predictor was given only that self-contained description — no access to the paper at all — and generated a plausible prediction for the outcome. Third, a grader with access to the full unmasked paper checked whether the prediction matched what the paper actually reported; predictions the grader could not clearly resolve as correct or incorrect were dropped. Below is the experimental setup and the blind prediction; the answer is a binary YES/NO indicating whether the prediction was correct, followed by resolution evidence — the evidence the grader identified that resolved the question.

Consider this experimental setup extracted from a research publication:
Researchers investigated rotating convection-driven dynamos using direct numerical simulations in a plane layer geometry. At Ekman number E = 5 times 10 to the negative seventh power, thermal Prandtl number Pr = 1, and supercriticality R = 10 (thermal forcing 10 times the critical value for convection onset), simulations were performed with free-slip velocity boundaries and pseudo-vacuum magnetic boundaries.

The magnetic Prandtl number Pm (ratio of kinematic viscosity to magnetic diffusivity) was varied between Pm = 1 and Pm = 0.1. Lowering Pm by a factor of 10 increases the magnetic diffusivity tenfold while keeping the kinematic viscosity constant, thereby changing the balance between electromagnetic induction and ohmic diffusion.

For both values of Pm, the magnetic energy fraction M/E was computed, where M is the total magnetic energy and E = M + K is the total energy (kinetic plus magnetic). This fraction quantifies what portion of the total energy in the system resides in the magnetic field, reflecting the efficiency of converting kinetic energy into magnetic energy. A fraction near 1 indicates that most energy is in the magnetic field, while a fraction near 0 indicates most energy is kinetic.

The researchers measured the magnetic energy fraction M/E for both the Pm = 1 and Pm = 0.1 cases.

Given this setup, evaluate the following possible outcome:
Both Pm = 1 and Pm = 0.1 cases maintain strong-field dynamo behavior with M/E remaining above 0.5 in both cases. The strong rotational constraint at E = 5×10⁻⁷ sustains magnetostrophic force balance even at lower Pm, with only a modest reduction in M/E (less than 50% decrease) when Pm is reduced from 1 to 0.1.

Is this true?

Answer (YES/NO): YES